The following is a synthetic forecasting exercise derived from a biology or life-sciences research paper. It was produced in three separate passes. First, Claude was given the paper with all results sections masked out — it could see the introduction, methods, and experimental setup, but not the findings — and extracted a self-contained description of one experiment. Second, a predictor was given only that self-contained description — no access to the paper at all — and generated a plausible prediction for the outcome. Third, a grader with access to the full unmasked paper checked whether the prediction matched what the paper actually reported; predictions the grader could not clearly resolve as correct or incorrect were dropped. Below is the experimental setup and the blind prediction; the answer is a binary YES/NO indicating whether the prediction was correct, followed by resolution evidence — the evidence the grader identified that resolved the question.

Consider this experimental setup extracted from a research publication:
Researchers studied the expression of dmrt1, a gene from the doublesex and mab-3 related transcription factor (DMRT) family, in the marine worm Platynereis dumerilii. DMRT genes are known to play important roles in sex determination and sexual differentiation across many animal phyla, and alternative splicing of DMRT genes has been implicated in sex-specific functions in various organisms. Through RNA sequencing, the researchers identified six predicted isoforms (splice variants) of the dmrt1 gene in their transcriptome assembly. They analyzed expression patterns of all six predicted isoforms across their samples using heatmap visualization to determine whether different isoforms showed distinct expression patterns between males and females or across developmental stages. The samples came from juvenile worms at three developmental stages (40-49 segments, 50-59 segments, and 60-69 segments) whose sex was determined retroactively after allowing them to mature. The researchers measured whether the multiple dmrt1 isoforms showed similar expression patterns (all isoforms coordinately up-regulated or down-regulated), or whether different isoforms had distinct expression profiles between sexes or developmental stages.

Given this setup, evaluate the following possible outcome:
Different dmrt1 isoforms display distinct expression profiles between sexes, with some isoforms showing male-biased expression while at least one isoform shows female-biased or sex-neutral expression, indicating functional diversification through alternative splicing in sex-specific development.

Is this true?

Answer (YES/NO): NO